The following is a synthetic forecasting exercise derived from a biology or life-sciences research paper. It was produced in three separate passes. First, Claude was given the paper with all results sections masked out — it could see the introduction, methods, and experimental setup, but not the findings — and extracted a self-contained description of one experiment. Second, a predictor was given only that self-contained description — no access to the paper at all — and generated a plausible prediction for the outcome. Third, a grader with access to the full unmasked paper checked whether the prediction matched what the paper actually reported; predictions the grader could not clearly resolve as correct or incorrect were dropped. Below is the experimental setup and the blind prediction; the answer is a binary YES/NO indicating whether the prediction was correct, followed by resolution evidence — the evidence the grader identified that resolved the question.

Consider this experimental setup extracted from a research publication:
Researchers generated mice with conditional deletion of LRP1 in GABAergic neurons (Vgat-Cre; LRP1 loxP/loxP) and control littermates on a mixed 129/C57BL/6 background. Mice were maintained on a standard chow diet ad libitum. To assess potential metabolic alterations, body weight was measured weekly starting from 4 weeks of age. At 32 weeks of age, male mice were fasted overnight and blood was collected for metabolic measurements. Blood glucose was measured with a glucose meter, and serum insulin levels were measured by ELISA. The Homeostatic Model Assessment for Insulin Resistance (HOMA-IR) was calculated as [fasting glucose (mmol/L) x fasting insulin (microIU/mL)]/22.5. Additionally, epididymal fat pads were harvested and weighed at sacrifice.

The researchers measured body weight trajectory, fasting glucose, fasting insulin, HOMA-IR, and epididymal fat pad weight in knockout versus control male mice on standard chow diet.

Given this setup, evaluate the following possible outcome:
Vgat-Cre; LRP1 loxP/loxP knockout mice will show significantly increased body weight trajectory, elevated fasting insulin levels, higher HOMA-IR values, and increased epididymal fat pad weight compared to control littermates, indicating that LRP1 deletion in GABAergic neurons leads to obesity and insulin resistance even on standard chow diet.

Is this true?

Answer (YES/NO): YES